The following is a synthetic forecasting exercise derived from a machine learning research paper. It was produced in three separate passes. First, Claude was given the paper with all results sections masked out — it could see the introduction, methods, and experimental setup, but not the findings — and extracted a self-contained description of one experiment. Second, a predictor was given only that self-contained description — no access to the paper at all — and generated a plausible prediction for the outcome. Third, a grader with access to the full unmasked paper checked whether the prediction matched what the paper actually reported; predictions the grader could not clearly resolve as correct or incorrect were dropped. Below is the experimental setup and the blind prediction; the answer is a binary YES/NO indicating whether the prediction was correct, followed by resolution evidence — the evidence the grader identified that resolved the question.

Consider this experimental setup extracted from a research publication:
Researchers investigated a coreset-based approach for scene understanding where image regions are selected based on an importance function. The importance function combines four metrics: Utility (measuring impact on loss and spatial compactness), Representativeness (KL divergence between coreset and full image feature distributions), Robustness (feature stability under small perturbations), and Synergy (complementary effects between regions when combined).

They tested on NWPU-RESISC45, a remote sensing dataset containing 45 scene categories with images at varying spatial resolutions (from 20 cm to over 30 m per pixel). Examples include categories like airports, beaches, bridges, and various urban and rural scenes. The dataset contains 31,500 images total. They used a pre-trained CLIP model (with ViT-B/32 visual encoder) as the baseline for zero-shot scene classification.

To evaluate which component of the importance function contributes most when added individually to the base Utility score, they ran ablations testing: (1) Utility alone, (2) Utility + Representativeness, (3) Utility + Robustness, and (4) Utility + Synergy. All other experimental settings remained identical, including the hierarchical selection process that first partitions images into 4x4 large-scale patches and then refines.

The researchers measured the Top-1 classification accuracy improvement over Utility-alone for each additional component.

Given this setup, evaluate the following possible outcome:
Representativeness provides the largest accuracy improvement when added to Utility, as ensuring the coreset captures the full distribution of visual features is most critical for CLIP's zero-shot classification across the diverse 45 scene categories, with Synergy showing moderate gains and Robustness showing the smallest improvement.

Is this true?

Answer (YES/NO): NO